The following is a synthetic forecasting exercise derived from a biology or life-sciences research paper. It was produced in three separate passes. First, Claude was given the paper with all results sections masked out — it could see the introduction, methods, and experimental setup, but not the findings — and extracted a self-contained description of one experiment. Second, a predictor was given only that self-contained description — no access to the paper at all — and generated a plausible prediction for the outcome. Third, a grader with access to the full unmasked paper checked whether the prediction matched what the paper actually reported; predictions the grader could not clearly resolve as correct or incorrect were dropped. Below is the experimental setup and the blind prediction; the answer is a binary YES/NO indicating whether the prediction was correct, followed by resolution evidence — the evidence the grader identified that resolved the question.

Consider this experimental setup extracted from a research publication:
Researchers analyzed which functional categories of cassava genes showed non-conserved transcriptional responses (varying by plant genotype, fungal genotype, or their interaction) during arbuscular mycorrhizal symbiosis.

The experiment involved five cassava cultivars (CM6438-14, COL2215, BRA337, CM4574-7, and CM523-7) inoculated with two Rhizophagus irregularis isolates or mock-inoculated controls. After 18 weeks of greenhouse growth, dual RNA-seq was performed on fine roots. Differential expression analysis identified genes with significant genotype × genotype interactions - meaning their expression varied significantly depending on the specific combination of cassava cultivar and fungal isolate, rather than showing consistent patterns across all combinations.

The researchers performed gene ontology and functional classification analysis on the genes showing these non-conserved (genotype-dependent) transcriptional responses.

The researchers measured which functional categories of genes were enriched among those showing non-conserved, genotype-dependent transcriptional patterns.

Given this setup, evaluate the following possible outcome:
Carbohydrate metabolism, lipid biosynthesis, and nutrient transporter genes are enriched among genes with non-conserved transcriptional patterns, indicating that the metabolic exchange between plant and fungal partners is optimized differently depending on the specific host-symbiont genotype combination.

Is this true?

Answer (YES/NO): NO